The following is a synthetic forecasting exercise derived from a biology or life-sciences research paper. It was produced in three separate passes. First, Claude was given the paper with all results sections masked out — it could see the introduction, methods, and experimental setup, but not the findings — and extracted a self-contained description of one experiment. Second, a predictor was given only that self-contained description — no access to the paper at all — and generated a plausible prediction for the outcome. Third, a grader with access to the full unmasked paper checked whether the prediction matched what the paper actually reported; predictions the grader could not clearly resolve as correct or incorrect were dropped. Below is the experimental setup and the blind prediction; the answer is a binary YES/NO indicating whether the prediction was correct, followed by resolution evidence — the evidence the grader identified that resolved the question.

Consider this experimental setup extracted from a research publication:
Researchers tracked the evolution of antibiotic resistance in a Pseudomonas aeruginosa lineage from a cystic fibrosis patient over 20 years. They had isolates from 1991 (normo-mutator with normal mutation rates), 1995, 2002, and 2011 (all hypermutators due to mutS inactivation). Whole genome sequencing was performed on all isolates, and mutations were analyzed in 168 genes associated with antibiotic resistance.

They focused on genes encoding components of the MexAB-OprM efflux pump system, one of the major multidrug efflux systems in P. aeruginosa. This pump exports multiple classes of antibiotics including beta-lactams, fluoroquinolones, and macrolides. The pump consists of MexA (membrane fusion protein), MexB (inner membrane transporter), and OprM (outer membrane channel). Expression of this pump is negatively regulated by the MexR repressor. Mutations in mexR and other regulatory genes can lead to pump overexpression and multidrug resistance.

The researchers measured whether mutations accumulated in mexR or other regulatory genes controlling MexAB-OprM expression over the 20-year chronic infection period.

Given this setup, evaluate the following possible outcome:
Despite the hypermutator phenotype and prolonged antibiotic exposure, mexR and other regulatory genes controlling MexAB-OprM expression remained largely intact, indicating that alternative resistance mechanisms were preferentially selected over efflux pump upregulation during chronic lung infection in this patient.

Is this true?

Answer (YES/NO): YES